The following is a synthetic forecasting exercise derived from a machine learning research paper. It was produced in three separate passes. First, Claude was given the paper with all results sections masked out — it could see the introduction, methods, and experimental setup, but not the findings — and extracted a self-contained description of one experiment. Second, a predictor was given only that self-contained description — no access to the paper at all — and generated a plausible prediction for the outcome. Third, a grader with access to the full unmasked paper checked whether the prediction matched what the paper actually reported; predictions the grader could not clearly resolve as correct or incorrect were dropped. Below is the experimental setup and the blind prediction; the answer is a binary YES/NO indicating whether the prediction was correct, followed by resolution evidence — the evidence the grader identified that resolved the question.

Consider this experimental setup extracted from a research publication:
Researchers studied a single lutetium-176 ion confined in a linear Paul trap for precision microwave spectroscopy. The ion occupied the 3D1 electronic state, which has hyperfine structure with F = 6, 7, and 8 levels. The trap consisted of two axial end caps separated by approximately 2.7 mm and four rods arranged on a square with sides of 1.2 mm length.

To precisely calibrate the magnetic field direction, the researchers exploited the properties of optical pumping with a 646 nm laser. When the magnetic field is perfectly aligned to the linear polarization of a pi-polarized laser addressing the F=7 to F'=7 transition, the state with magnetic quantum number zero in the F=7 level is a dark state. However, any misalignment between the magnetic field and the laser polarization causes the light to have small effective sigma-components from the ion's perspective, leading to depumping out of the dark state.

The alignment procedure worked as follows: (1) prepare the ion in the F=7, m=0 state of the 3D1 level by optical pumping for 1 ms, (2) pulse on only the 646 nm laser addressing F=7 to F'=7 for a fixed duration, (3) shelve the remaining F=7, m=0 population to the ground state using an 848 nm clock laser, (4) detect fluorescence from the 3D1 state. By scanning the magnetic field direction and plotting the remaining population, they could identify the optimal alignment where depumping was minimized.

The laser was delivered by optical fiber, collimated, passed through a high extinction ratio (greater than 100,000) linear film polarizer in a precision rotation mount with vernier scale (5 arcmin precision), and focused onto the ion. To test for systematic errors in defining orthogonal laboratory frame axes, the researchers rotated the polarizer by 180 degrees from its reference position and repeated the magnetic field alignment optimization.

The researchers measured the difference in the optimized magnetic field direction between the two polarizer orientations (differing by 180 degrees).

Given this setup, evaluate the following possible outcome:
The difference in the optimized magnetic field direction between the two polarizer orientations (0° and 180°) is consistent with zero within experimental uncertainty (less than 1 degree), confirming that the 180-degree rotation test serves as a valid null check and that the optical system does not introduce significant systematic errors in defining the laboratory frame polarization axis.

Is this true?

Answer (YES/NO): NO